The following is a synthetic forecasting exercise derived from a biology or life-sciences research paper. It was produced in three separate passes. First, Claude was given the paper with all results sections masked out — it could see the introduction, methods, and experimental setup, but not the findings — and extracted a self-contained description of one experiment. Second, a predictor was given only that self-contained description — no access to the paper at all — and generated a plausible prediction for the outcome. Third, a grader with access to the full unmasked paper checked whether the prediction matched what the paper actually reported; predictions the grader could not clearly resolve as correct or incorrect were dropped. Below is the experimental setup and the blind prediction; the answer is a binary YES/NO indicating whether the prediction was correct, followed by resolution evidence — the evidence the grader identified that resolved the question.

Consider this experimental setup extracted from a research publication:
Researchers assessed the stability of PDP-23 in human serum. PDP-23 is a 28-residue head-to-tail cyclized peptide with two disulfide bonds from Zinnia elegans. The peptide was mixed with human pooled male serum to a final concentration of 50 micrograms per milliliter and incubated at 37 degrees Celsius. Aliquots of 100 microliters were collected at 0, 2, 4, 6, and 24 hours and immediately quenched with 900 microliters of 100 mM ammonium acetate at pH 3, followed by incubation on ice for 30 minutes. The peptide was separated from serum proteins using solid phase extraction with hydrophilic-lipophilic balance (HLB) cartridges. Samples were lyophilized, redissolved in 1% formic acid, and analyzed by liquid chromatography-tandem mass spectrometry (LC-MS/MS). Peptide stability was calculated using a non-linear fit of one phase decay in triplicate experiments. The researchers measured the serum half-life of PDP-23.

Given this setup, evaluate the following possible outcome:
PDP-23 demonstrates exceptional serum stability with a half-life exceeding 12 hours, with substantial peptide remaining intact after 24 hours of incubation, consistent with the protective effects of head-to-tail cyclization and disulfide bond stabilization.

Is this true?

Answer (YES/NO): YES